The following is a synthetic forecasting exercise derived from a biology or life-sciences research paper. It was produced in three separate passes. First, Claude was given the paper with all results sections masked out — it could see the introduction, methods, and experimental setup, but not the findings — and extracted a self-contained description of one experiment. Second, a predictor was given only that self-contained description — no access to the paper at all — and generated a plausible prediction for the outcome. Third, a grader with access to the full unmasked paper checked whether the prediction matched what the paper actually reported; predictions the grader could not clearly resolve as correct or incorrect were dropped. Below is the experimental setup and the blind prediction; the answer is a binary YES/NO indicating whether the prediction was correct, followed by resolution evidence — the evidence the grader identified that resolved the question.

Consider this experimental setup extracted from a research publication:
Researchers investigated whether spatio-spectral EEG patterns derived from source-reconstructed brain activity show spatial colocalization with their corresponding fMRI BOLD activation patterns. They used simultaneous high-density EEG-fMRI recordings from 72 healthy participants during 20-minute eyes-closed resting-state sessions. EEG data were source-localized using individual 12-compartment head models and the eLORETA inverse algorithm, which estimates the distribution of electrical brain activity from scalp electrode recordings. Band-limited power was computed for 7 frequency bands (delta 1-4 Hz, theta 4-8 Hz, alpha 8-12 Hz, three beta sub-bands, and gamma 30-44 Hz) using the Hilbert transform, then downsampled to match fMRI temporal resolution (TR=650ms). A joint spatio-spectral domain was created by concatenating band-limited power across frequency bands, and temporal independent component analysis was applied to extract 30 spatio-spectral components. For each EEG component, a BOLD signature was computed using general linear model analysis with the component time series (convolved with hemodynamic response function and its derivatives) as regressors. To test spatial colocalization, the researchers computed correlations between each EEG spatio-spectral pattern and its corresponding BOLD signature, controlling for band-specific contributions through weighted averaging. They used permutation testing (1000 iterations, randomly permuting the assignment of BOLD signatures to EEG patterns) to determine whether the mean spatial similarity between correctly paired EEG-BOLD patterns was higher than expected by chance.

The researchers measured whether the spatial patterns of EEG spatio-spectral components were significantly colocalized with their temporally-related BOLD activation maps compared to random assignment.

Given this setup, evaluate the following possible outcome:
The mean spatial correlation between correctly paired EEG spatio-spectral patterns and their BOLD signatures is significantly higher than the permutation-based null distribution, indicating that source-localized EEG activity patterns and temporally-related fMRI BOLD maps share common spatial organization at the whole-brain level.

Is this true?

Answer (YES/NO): YES